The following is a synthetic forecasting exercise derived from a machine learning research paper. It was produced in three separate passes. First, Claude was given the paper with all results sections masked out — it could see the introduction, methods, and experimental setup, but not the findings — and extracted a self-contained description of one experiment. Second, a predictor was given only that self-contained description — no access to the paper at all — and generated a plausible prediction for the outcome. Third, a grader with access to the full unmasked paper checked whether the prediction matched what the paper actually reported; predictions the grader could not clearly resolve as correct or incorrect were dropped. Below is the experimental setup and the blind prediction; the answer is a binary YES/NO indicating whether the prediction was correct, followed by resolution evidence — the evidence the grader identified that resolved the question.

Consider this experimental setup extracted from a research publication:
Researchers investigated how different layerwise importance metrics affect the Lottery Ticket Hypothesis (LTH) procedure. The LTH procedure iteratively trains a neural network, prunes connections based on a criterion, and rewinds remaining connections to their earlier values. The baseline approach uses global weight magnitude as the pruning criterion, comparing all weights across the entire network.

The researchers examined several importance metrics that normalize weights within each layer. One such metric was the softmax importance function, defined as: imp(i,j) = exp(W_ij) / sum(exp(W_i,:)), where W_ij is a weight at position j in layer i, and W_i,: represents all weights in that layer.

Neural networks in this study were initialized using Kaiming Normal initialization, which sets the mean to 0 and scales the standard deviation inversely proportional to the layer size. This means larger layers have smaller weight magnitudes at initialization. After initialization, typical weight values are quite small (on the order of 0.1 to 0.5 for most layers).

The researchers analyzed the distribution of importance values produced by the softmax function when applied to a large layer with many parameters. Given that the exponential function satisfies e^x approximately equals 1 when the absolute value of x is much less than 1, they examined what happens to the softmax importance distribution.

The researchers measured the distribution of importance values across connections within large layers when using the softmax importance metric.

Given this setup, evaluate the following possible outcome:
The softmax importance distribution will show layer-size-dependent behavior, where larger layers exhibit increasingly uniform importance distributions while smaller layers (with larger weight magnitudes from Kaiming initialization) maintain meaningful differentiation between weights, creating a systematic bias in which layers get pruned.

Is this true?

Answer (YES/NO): NO